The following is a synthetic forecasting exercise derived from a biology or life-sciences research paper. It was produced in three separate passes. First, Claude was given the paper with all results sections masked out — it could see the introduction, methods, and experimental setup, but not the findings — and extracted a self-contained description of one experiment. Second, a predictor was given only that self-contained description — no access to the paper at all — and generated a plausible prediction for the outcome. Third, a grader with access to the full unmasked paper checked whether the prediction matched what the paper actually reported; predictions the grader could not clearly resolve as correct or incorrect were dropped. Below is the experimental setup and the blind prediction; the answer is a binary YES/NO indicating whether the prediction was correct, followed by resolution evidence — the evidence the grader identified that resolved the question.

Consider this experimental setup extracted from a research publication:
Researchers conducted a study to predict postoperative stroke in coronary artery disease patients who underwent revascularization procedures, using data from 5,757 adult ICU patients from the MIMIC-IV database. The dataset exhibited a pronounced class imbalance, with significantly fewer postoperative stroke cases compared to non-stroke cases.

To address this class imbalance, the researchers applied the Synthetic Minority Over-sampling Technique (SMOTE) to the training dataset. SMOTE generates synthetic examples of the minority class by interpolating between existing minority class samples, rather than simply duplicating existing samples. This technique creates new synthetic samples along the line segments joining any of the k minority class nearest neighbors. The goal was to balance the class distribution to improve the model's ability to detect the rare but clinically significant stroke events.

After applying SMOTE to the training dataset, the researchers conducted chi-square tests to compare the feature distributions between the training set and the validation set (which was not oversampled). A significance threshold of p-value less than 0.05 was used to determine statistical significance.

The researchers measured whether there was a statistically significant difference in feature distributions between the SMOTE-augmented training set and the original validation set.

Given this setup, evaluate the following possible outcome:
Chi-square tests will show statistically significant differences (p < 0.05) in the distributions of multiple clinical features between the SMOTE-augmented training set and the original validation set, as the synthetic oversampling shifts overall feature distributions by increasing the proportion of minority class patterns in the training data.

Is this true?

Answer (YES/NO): YES